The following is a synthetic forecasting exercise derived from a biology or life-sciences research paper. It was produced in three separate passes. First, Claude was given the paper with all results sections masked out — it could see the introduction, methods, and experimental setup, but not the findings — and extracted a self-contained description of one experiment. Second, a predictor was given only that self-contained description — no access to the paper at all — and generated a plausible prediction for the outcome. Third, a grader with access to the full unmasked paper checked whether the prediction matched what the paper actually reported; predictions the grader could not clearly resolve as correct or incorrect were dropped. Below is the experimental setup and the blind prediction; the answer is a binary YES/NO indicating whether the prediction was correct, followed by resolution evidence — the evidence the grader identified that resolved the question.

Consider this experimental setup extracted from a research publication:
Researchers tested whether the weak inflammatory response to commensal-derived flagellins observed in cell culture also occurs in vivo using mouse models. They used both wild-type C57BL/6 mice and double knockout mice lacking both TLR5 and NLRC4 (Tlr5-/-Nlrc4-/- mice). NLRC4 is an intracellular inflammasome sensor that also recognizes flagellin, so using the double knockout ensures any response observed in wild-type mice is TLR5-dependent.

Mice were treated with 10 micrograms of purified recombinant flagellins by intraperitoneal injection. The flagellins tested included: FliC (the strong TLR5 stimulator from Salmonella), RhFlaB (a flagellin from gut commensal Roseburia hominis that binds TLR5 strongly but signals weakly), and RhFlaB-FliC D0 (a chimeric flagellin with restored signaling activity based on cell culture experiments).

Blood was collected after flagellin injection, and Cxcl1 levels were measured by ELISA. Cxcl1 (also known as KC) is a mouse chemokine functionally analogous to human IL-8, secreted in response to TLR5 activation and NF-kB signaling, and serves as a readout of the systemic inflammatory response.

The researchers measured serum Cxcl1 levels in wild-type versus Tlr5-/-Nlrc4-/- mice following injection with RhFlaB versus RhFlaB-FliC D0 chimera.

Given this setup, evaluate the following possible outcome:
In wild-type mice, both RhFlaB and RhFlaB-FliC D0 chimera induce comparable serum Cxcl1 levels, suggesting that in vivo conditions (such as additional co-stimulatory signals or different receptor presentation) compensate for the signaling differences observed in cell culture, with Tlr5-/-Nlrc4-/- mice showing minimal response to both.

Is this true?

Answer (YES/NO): NO